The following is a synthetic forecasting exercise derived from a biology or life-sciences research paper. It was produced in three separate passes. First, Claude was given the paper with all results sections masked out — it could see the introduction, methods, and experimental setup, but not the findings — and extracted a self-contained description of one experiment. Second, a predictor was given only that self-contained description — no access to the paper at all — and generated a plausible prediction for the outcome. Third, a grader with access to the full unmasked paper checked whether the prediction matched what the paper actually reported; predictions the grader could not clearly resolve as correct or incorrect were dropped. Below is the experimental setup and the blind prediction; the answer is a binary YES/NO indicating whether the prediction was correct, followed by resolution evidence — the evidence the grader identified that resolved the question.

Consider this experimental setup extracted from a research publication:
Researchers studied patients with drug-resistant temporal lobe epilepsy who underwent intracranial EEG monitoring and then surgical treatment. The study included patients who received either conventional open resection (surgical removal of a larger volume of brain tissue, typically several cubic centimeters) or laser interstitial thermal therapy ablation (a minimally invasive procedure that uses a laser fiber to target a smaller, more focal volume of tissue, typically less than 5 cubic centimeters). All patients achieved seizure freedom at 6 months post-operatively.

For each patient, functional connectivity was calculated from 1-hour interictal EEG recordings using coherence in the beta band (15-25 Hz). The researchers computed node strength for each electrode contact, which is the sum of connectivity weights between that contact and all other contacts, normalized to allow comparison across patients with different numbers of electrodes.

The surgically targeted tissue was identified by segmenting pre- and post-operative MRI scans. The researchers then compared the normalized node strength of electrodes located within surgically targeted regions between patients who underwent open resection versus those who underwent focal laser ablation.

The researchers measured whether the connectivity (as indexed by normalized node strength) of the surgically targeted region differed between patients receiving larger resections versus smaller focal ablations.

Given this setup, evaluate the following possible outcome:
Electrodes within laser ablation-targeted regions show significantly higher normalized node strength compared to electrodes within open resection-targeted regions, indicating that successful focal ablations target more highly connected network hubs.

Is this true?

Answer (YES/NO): NO